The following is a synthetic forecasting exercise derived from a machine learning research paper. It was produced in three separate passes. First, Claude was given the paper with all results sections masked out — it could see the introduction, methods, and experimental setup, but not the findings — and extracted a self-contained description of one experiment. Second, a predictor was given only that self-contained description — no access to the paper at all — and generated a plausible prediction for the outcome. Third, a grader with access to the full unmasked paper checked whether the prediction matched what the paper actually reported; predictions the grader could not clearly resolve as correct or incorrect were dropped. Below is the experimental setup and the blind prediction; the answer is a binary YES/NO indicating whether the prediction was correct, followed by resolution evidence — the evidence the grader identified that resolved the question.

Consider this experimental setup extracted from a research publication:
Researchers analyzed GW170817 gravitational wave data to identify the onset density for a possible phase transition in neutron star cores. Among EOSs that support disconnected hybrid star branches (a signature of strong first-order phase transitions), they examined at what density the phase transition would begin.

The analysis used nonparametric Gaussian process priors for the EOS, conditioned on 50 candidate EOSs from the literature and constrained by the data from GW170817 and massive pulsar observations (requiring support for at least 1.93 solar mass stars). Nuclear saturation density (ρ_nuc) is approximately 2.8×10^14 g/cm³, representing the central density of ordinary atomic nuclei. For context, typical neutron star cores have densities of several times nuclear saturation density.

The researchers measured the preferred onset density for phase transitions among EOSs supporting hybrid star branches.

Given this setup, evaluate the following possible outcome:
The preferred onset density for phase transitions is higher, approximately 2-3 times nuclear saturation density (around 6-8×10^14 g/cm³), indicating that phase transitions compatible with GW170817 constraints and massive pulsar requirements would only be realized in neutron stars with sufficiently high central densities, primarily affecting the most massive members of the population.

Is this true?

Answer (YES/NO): NO